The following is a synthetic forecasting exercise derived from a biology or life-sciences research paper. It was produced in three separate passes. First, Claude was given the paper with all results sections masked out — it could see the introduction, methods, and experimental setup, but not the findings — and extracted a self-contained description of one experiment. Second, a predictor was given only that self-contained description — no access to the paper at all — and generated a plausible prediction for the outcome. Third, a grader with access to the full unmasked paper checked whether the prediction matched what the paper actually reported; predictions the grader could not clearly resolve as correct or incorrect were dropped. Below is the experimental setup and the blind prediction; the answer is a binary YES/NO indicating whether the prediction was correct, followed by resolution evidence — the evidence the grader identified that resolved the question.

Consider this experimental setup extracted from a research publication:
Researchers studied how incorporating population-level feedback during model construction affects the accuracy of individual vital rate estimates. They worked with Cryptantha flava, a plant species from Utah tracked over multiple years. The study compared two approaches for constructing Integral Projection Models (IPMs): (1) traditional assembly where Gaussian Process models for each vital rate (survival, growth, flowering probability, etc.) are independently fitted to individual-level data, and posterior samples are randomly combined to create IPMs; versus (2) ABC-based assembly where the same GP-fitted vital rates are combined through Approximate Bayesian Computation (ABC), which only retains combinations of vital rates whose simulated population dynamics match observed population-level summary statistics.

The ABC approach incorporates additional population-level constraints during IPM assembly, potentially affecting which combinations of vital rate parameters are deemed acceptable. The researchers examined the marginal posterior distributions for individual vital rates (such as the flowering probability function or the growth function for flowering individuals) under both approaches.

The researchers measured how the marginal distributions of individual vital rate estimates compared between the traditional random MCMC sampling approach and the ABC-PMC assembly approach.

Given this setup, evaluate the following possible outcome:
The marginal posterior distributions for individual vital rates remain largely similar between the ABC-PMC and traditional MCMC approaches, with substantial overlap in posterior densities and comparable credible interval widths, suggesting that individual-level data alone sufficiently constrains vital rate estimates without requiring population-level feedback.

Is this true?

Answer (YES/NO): NO